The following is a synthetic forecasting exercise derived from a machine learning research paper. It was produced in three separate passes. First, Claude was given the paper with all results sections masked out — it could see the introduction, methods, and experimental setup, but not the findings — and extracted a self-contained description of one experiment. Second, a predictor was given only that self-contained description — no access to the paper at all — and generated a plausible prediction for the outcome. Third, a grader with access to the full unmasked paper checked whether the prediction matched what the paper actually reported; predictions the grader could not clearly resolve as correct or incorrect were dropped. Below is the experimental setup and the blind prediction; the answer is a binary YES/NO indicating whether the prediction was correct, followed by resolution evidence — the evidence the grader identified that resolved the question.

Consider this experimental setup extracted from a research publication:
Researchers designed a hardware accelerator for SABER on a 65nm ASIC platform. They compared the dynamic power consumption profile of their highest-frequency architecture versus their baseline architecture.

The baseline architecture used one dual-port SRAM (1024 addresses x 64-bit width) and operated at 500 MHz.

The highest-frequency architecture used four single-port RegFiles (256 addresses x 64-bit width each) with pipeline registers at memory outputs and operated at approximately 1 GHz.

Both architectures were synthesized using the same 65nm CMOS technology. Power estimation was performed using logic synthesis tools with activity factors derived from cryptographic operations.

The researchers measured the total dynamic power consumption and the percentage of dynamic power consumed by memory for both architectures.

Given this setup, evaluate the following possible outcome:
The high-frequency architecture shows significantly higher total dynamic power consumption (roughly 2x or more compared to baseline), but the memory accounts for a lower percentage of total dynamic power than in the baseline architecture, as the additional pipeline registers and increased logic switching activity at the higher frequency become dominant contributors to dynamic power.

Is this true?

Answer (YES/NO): NO